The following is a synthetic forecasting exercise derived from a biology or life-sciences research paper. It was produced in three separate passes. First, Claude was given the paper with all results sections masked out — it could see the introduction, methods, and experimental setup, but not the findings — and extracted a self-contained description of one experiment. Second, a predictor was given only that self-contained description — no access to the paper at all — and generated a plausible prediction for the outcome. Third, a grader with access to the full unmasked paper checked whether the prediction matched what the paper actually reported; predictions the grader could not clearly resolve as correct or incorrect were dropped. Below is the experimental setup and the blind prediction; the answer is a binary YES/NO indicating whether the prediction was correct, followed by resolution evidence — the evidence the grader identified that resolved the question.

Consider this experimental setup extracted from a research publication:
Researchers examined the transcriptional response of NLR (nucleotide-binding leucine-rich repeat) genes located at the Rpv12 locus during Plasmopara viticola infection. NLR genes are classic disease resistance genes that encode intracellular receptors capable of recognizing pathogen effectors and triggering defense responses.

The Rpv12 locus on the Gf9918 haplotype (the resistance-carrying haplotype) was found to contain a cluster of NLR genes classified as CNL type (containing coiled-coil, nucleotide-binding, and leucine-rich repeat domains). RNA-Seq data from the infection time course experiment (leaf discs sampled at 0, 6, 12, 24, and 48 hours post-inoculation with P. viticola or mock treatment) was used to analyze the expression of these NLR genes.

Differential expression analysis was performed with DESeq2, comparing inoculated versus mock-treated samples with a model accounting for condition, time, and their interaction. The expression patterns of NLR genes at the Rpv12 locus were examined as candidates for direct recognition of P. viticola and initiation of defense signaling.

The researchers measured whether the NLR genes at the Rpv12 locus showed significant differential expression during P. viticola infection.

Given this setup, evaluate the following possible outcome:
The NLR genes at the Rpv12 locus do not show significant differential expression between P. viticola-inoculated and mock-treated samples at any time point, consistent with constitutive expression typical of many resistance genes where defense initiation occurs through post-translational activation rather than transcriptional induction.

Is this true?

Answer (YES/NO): YES